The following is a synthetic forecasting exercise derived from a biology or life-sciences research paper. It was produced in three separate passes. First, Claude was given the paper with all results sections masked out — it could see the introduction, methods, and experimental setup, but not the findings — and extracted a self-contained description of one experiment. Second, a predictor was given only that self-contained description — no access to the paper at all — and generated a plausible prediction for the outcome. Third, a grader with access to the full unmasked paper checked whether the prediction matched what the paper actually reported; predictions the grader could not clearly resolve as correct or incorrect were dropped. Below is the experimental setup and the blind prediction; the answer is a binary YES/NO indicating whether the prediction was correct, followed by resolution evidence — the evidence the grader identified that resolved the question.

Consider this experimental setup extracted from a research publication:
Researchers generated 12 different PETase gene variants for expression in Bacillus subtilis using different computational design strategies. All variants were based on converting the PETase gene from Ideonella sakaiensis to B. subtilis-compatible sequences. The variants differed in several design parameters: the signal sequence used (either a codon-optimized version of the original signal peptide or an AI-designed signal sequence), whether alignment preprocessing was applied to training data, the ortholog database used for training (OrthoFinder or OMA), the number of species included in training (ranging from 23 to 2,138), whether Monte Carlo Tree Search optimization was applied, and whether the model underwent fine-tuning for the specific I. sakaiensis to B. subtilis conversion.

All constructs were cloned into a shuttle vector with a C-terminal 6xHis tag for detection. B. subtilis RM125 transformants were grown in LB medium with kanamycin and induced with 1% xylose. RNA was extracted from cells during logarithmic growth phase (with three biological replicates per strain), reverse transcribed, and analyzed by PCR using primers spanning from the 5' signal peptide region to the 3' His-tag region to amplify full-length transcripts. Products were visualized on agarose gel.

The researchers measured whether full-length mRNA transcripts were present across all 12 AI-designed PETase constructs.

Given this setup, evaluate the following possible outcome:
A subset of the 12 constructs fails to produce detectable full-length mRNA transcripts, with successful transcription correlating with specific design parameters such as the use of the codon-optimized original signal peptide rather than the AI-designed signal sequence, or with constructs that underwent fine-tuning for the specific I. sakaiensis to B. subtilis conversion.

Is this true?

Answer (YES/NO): NO